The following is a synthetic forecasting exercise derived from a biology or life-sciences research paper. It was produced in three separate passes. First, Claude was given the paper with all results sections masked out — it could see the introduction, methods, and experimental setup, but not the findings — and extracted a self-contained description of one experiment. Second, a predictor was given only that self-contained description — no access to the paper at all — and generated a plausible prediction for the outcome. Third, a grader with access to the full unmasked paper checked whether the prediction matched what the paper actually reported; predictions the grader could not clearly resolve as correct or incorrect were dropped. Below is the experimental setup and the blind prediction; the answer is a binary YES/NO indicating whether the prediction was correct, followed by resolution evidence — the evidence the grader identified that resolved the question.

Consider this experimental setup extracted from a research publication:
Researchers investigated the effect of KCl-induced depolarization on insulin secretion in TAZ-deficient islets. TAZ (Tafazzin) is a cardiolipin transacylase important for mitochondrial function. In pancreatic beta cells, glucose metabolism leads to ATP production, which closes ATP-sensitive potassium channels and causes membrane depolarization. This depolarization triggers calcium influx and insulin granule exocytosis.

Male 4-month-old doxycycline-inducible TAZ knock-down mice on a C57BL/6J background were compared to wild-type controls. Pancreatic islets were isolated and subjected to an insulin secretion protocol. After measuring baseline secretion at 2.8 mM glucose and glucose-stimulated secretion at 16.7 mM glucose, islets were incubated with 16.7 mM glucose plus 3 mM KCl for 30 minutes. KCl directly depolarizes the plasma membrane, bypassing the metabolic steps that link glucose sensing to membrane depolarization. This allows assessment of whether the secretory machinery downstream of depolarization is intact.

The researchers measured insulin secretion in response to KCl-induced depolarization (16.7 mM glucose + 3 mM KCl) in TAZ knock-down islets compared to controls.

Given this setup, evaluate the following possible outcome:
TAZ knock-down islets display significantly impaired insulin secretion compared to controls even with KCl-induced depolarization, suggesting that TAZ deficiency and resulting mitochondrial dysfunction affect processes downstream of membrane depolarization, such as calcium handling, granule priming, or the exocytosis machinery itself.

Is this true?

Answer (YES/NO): NO